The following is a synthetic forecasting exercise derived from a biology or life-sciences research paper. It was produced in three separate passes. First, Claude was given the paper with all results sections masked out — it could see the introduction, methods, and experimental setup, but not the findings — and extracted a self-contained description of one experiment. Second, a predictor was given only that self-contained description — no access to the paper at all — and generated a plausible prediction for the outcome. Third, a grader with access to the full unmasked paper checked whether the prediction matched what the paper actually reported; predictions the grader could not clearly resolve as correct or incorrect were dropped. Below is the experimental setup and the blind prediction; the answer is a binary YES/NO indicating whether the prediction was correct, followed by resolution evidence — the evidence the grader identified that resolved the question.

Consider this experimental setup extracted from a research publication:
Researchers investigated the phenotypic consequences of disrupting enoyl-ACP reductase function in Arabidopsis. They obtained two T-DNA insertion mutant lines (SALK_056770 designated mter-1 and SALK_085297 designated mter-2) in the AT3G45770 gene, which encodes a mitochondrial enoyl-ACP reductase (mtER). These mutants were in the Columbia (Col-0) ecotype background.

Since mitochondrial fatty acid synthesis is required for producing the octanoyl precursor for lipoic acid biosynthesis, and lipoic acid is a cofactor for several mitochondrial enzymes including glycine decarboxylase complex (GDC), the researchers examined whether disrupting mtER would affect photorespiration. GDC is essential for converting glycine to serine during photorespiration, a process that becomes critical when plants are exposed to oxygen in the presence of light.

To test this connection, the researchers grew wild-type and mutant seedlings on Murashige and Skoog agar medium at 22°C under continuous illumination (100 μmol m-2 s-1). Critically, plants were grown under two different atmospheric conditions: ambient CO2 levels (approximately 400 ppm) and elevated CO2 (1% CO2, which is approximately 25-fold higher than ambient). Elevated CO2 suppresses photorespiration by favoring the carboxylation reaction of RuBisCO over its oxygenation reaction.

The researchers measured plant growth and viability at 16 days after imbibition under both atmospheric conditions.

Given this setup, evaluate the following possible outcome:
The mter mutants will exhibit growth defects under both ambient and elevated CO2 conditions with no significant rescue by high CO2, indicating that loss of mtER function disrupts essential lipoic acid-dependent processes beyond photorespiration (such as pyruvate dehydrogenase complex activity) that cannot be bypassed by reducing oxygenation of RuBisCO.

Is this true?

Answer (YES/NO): NO